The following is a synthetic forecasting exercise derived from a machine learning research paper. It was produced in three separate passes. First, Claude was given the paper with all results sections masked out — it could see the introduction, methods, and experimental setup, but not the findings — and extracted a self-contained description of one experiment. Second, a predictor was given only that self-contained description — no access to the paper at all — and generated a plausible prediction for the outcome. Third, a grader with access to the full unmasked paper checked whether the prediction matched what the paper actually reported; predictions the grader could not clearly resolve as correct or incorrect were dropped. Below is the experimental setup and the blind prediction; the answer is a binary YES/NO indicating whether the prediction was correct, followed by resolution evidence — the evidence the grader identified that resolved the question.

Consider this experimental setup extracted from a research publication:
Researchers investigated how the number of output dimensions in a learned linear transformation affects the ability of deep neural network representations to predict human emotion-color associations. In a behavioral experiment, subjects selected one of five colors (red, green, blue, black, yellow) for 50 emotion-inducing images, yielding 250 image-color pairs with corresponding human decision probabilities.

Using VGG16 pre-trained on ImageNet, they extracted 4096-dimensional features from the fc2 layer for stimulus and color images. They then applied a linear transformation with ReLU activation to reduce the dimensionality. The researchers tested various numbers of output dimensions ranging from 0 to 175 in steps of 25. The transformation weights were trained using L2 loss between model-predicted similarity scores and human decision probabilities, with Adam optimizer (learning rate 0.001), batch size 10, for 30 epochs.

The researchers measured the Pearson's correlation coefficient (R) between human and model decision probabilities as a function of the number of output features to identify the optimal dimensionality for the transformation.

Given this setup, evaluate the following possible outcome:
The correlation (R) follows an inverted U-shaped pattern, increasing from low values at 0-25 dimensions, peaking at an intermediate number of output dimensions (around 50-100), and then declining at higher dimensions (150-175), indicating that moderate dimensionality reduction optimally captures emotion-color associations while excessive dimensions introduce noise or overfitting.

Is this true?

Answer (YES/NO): YES